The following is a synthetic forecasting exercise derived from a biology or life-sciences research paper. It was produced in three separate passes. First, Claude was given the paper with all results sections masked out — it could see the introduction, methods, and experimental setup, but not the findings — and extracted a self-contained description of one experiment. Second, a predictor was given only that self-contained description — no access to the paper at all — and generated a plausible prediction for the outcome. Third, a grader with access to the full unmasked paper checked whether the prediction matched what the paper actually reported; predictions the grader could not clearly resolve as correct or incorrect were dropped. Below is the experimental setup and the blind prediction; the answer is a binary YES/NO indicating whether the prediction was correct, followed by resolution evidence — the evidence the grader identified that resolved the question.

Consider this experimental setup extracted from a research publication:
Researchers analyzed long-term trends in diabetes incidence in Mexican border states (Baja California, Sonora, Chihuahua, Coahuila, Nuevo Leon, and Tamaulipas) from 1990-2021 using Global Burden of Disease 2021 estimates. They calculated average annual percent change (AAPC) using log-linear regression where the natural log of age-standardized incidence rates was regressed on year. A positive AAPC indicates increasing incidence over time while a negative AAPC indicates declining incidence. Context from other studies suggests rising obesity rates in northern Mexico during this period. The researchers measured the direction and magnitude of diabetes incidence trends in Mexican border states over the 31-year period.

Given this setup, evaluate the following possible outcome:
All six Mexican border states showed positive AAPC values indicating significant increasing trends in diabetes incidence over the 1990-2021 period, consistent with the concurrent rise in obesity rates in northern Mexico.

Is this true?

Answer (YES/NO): NO